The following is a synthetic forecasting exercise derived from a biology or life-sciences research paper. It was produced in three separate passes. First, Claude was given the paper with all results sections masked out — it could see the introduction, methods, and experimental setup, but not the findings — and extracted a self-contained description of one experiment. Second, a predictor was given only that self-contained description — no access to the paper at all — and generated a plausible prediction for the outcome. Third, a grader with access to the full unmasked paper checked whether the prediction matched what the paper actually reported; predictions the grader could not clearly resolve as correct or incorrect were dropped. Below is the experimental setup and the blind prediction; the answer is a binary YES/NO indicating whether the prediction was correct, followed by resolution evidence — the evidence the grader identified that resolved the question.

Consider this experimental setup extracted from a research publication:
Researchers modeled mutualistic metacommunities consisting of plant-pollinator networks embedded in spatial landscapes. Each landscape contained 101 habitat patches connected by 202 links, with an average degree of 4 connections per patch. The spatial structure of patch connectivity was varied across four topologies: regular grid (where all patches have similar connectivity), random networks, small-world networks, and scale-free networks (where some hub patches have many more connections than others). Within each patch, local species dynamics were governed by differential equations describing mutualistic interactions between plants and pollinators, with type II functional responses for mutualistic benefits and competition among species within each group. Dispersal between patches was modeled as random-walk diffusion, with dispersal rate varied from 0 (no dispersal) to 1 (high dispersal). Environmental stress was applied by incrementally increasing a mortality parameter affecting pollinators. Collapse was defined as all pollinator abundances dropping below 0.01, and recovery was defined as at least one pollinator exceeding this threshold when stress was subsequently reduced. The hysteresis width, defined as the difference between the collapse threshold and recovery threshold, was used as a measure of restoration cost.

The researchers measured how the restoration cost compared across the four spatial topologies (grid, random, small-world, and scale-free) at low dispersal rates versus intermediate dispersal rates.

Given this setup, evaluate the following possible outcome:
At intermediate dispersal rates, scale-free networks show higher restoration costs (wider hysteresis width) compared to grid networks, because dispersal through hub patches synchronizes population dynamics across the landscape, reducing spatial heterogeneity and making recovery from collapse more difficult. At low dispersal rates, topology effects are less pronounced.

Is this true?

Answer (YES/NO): NO